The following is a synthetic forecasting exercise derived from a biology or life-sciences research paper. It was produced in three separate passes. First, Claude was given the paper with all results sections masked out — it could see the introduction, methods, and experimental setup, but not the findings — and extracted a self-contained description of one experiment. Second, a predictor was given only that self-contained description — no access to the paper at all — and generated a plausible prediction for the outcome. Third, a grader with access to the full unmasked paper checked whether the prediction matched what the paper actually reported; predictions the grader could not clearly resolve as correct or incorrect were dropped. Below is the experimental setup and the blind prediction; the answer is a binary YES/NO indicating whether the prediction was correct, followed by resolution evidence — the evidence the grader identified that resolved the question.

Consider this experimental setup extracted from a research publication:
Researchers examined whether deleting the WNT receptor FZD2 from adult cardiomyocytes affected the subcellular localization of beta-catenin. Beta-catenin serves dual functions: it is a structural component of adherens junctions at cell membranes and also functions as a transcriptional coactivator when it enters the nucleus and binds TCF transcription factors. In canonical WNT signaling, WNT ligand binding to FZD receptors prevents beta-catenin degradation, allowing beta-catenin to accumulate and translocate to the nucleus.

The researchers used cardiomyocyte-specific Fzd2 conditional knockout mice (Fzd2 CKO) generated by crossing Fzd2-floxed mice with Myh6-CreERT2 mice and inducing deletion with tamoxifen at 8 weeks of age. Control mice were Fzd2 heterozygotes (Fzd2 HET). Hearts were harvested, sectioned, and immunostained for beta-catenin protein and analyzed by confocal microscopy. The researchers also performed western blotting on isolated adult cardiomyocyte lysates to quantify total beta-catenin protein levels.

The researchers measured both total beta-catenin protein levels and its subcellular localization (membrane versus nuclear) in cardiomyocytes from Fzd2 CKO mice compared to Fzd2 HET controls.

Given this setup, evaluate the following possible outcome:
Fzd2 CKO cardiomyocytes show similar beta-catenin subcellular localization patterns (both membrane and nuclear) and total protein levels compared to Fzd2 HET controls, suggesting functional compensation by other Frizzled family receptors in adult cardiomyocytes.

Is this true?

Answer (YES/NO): NO